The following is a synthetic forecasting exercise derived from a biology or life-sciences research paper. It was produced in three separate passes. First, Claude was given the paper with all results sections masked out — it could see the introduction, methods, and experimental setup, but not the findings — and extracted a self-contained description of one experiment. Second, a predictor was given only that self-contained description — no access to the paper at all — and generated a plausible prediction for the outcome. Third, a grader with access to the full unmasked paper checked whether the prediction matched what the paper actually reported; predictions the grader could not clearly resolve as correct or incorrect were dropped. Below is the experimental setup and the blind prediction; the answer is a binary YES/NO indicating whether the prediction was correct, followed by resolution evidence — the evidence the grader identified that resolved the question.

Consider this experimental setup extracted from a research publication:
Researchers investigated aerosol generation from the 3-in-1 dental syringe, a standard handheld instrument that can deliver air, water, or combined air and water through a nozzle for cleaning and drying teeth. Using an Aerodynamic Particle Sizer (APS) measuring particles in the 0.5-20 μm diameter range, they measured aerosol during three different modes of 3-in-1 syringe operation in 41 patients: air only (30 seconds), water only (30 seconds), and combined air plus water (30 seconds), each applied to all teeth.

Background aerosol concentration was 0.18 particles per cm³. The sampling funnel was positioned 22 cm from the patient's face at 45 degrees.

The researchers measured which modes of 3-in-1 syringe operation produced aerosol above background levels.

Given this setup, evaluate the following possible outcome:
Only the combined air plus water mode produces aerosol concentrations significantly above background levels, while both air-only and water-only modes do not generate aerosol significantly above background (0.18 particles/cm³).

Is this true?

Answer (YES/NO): NO